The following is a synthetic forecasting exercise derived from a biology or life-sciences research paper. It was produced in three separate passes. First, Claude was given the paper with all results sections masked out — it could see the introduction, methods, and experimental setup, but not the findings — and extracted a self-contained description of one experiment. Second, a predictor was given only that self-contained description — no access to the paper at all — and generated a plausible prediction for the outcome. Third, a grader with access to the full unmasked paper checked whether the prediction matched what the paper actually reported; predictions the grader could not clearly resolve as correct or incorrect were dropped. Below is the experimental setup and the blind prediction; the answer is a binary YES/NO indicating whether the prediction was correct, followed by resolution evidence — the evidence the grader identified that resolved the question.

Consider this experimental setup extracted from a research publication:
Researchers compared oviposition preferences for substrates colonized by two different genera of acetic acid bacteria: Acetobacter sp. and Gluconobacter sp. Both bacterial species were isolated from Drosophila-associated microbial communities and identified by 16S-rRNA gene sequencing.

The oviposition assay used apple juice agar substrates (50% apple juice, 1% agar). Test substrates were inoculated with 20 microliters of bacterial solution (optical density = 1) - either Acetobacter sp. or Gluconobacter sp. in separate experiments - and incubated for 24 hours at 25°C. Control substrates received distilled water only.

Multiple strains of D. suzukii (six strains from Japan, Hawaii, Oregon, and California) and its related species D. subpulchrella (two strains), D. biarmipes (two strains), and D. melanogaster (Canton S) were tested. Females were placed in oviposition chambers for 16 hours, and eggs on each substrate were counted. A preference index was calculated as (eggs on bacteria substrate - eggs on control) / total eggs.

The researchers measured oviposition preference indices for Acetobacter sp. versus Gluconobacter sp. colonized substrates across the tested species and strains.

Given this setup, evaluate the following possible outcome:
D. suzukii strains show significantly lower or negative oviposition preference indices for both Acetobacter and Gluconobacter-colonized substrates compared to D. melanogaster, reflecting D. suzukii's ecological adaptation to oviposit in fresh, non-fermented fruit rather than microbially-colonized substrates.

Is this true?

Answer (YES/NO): NO